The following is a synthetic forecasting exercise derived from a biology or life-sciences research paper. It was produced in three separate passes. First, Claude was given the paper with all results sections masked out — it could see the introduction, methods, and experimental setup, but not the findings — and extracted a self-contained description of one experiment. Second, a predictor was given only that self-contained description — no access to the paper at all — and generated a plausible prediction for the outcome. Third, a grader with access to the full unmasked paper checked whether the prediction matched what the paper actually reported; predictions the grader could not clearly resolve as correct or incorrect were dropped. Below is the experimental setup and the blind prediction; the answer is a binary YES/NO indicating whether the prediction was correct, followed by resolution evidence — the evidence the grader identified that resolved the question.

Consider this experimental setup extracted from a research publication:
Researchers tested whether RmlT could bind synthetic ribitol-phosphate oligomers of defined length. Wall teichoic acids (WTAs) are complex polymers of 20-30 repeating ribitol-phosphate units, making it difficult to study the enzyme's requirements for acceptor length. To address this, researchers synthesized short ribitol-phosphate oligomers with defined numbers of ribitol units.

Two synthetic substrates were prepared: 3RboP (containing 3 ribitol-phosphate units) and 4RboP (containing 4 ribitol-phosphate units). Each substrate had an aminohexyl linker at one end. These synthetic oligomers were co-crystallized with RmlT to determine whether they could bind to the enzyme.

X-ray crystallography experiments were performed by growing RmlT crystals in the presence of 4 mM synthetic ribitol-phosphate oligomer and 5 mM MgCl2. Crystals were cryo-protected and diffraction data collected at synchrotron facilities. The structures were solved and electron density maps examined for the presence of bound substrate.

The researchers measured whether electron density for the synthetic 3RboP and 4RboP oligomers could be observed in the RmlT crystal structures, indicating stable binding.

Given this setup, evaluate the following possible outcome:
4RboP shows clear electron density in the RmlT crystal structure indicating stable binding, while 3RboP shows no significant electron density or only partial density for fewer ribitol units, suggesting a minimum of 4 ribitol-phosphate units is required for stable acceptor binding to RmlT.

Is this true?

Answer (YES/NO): NO